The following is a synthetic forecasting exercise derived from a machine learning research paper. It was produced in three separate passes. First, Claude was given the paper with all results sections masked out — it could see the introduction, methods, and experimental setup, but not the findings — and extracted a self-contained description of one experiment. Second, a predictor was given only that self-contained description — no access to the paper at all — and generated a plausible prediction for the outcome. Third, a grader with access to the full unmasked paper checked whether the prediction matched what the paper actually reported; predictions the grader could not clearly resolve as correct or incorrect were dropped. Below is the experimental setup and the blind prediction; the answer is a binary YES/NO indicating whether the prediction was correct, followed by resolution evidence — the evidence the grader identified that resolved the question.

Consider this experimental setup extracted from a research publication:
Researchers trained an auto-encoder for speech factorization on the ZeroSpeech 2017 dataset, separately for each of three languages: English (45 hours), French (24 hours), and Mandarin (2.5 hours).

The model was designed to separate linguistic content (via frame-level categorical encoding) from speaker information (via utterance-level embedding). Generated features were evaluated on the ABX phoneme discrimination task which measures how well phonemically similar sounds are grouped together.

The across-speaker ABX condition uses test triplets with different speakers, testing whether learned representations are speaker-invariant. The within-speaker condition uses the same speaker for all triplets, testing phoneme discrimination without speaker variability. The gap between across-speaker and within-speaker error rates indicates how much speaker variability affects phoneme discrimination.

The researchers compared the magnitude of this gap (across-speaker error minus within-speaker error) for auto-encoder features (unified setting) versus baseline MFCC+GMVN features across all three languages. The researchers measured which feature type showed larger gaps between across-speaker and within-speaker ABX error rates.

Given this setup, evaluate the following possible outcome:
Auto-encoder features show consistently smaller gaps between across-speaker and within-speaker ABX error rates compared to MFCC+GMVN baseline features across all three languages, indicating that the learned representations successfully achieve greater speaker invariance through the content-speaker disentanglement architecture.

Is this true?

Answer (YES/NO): YES